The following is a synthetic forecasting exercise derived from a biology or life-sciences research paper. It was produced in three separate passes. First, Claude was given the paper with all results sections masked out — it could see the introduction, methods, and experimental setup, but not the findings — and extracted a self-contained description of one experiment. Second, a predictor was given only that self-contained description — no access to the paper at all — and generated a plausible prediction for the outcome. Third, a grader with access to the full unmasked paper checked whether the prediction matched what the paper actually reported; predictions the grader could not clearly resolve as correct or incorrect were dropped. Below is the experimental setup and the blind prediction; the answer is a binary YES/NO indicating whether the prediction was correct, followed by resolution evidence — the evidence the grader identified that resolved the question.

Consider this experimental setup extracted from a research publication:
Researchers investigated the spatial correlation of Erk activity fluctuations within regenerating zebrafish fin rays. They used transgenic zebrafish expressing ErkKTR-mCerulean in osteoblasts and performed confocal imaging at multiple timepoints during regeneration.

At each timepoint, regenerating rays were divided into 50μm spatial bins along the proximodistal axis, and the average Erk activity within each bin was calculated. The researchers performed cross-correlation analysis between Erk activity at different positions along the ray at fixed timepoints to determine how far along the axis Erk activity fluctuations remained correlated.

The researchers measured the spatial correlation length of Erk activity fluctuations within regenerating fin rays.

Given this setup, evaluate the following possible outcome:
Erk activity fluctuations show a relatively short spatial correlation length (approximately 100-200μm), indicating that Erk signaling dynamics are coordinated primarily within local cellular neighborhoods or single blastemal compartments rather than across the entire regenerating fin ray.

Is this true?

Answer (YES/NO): YES